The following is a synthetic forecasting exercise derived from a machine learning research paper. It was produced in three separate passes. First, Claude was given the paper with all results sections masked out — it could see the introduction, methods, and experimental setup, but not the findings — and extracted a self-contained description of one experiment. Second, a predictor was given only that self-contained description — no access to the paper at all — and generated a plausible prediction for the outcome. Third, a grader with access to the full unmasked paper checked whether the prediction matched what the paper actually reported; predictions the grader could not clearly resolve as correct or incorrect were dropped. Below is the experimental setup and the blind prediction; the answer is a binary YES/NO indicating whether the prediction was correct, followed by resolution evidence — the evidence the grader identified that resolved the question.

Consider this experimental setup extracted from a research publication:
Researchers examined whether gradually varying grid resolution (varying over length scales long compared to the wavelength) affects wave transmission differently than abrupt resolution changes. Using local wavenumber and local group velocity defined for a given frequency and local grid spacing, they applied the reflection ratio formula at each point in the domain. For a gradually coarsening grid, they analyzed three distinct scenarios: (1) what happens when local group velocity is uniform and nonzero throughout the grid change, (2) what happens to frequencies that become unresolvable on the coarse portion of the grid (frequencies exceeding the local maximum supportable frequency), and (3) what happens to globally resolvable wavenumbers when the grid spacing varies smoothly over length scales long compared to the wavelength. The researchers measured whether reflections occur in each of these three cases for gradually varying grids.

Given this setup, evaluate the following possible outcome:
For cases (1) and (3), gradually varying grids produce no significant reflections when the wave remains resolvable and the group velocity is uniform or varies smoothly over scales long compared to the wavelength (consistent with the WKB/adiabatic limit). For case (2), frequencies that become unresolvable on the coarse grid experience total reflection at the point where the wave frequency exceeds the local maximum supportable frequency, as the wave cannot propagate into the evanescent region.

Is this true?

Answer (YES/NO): YES